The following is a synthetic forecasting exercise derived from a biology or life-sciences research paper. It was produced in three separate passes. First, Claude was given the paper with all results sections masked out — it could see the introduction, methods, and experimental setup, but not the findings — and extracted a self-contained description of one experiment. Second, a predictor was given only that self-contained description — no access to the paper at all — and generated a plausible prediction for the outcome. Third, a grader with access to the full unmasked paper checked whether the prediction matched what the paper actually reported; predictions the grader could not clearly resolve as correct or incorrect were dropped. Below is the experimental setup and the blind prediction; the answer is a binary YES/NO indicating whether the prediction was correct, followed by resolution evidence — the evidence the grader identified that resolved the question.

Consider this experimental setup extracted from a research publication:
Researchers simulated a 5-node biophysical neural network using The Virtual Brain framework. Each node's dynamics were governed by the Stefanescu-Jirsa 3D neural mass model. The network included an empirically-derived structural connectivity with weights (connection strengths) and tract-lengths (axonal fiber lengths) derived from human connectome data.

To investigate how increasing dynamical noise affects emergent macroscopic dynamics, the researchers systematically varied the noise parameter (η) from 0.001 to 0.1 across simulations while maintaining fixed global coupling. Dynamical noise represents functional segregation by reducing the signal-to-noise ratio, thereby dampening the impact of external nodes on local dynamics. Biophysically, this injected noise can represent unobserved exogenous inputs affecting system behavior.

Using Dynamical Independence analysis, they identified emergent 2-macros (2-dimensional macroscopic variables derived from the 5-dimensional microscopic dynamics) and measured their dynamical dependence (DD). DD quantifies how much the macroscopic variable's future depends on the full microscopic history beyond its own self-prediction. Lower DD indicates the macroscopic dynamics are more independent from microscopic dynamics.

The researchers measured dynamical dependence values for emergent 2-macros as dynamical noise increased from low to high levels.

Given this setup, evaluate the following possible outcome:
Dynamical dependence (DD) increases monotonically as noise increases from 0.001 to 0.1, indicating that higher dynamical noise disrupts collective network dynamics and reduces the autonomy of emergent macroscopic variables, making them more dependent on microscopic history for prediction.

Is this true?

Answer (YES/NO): NO